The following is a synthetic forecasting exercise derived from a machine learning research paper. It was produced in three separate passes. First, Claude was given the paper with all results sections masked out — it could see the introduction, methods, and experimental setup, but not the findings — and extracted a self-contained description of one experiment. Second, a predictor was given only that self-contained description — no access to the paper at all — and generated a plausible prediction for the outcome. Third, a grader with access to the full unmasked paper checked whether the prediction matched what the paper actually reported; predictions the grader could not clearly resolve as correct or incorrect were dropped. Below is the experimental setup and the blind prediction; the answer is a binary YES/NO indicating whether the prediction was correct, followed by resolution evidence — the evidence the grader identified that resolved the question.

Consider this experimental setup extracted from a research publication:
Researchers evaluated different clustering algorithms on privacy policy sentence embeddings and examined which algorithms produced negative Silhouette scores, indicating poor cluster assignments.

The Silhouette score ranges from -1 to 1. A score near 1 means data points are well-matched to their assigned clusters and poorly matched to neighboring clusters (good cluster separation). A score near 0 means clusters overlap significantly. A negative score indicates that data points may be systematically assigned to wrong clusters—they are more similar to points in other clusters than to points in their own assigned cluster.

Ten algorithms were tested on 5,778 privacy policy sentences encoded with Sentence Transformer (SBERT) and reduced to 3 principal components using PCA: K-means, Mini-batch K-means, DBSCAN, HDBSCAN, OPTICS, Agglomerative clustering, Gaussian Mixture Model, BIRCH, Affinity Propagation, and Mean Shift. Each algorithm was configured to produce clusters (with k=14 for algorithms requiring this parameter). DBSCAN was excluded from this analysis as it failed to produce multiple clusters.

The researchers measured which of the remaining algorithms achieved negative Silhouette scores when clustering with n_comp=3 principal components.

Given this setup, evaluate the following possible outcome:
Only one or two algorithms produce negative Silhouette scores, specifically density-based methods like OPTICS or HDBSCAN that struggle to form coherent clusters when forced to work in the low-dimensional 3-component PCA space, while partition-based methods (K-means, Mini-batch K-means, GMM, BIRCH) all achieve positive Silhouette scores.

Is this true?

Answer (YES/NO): YES